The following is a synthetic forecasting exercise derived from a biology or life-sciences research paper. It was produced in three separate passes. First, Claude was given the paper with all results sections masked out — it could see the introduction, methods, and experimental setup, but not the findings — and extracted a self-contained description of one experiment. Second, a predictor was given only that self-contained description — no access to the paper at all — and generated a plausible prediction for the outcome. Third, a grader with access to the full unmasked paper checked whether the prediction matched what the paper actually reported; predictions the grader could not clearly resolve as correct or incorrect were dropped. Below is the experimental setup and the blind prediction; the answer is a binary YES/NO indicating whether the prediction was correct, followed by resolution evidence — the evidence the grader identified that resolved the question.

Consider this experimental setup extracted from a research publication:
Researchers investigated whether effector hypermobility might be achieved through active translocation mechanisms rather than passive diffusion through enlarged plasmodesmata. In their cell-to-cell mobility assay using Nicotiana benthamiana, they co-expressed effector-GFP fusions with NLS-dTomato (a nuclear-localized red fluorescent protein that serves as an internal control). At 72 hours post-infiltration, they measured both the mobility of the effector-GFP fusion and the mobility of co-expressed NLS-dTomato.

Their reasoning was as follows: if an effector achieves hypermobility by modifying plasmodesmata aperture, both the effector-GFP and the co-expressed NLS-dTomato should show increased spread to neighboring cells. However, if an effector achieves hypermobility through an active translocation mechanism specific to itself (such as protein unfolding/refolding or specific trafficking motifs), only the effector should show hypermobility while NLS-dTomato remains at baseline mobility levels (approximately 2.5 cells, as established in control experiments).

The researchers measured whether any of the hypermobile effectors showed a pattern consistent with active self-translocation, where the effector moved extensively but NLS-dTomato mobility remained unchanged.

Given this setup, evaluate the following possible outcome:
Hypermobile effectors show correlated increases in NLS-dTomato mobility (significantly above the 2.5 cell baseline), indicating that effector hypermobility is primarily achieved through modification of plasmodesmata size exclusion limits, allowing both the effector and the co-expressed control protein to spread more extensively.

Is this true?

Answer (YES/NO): NO